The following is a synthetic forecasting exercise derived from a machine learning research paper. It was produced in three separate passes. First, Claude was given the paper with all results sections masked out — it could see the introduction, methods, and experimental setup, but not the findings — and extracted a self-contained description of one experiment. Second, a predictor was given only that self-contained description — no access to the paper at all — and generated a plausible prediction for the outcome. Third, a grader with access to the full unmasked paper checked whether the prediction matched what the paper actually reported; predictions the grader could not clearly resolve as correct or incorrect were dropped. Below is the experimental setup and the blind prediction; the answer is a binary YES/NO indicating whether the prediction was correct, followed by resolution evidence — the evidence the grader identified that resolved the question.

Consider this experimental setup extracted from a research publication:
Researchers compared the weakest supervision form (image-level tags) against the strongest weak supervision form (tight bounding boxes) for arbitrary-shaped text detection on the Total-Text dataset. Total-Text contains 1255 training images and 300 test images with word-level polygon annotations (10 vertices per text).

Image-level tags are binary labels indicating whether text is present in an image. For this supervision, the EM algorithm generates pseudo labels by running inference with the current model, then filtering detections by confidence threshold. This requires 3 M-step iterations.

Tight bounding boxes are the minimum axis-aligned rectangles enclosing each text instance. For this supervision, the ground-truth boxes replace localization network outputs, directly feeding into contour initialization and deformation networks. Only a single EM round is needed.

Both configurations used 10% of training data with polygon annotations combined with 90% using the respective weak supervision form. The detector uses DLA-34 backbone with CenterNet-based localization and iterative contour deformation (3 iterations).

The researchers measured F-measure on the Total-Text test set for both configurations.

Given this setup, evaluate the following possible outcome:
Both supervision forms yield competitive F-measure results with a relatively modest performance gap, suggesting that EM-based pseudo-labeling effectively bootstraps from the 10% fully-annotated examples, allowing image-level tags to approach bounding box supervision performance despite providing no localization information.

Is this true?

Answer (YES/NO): NO